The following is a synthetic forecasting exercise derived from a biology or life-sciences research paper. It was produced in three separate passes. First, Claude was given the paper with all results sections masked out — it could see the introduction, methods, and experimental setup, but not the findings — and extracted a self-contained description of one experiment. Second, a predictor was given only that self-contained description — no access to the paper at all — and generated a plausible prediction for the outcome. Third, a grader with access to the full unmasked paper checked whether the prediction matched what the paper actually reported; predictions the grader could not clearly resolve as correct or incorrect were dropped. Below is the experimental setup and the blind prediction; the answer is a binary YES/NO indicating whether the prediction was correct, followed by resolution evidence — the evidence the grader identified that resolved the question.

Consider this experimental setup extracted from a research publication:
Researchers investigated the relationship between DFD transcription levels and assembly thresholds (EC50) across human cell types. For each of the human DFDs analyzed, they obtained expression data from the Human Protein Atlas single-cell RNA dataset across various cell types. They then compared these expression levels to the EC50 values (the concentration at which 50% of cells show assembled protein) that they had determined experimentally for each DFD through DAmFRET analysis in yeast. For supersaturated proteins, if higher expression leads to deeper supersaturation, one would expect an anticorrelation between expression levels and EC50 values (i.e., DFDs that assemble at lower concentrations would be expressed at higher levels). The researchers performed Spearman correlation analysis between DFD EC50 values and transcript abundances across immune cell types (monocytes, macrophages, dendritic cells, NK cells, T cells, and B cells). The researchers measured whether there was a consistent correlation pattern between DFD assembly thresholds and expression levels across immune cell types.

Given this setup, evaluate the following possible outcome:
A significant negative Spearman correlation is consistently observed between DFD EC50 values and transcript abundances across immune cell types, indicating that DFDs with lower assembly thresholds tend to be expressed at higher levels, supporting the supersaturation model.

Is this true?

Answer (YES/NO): YES